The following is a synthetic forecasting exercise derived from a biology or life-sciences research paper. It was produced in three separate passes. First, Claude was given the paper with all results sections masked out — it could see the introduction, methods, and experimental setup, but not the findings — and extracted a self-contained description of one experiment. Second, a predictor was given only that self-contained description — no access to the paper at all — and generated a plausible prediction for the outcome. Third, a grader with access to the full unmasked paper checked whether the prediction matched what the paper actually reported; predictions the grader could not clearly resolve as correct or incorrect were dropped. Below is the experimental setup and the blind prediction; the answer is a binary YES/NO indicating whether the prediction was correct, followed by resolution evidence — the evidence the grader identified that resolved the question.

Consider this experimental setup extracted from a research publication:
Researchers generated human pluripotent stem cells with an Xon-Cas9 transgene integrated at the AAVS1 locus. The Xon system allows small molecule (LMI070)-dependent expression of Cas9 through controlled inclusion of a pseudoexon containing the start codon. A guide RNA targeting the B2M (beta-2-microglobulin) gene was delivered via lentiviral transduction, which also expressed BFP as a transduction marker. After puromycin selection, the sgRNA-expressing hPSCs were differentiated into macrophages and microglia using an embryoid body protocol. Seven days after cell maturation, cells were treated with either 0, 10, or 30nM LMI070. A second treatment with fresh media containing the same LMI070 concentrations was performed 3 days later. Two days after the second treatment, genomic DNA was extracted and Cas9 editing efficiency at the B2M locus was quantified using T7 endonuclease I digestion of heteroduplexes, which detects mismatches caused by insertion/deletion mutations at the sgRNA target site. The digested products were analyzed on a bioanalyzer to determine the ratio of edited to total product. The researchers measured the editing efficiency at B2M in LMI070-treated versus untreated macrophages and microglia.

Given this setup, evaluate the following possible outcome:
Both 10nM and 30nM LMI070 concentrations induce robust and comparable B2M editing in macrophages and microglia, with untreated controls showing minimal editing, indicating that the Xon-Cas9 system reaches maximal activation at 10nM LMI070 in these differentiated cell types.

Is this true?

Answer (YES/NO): NO